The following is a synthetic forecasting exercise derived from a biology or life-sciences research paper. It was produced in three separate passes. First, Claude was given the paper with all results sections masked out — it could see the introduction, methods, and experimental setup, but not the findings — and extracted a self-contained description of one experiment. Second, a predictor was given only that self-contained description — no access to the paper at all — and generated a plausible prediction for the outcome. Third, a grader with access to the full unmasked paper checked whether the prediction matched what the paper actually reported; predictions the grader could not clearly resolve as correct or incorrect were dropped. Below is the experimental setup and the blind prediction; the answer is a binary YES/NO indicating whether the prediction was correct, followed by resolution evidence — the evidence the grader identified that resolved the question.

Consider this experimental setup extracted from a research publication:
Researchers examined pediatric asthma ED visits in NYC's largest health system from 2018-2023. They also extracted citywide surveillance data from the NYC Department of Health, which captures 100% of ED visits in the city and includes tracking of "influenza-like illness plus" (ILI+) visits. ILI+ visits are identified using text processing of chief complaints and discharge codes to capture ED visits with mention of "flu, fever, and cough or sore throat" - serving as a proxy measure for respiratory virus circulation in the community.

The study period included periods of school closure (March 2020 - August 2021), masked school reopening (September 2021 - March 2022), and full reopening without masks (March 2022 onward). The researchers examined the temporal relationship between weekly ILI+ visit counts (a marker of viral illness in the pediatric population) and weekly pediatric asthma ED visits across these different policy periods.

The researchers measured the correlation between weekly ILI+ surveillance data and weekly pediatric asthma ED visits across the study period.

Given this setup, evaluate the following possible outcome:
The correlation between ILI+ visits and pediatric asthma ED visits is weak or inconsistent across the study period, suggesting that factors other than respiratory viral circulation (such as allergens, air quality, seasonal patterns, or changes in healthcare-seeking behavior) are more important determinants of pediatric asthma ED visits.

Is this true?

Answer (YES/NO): NO